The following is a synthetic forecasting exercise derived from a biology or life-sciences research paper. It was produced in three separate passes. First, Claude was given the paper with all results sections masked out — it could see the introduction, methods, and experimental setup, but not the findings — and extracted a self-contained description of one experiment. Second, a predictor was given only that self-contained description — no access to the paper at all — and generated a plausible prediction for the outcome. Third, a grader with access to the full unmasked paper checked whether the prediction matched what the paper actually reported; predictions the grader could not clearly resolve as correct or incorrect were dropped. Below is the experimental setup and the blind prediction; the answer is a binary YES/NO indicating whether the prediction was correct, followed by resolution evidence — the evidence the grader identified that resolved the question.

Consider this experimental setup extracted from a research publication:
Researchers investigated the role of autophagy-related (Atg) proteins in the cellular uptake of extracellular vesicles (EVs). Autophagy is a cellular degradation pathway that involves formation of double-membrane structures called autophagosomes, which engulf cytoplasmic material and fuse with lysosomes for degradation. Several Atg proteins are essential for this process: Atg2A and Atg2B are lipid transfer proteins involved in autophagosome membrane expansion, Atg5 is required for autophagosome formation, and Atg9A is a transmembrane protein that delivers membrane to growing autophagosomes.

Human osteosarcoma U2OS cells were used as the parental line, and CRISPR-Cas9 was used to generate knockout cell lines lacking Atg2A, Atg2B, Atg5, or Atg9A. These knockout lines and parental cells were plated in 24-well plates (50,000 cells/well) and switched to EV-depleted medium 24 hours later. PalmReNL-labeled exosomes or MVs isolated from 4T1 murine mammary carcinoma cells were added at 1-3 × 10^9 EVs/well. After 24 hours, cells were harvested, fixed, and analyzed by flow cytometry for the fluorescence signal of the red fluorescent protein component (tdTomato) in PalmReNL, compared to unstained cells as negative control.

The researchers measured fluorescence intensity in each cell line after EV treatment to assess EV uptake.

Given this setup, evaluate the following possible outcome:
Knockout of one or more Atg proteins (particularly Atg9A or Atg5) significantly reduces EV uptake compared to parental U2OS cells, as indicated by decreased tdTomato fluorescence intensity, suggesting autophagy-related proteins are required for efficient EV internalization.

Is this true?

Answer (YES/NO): YES